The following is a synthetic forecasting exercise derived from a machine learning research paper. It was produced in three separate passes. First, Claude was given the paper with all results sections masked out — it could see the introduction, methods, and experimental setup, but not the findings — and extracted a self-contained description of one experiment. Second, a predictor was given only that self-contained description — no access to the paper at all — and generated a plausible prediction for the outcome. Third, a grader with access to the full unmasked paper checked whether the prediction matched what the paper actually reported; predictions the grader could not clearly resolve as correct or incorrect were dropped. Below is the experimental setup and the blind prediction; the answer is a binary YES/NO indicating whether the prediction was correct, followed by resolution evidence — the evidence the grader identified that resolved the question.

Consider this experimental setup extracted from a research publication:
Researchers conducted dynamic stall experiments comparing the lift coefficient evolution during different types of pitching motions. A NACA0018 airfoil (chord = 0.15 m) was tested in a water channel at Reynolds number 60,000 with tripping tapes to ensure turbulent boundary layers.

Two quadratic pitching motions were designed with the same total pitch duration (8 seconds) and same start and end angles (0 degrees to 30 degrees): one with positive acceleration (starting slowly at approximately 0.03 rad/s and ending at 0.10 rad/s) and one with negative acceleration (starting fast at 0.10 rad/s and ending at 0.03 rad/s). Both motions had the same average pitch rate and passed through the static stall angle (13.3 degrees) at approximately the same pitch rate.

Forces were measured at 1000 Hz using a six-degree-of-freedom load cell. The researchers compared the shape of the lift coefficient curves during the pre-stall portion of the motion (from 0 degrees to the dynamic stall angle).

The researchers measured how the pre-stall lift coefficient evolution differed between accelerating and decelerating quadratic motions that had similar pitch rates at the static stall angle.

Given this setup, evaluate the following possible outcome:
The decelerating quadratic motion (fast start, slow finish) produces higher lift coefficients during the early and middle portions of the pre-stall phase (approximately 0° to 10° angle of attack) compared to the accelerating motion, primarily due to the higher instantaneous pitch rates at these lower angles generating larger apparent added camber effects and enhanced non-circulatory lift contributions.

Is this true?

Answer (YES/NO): NO